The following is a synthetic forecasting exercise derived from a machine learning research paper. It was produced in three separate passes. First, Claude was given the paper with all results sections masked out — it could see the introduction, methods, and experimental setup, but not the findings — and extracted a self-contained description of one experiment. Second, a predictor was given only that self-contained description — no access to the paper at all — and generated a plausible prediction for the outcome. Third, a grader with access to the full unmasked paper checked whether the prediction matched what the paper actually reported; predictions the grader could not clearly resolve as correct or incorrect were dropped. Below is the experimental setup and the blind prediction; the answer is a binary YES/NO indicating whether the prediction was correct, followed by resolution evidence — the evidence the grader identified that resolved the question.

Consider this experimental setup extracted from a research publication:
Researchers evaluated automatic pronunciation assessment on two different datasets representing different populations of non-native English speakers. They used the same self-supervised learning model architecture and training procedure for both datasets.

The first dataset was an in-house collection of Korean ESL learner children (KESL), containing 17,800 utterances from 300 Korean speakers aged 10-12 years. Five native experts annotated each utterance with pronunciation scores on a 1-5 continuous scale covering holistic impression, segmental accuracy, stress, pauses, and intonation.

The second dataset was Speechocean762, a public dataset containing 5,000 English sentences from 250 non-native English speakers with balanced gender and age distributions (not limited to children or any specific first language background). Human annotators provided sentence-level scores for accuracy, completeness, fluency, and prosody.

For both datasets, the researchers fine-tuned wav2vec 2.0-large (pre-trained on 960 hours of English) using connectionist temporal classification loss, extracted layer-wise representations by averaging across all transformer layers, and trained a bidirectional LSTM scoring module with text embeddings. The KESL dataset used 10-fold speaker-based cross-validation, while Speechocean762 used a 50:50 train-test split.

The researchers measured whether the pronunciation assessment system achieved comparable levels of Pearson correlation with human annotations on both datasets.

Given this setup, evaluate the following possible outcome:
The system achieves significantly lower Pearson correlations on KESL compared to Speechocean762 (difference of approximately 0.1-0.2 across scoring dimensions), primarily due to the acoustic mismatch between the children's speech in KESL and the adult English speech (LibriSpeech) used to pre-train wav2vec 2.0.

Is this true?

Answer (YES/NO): NO